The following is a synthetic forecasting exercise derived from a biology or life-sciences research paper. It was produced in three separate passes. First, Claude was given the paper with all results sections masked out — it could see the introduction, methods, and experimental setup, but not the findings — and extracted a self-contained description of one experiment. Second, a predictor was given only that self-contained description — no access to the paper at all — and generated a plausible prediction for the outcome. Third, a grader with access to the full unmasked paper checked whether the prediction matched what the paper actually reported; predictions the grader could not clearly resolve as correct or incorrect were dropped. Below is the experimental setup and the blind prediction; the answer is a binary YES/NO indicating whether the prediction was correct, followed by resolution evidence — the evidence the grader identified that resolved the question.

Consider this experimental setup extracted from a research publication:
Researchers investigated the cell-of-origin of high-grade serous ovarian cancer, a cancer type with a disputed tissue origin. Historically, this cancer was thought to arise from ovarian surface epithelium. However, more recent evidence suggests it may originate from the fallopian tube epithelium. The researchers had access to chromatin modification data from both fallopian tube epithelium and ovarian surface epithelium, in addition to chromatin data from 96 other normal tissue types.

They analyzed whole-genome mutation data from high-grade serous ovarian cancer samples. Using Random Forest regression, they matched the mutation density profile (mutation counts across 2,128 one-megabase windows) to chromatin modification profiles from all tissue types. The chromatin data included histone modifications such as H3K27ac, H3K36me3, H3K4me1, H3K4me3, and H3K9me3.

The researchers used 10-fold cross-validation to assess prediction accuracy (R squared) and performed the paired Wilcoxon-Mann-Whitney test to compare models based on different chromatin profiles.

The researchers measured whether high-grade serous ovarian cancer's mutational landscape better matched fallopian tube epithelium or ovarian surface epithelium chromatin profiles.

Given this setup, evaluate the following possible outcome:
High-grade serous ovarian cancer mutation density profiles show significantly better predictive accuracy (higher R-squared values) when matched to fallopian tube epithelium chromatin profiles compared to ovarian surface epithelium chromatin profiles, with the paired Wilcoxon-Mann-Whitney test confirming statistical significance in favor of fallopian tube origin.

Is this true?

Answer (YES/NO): YES